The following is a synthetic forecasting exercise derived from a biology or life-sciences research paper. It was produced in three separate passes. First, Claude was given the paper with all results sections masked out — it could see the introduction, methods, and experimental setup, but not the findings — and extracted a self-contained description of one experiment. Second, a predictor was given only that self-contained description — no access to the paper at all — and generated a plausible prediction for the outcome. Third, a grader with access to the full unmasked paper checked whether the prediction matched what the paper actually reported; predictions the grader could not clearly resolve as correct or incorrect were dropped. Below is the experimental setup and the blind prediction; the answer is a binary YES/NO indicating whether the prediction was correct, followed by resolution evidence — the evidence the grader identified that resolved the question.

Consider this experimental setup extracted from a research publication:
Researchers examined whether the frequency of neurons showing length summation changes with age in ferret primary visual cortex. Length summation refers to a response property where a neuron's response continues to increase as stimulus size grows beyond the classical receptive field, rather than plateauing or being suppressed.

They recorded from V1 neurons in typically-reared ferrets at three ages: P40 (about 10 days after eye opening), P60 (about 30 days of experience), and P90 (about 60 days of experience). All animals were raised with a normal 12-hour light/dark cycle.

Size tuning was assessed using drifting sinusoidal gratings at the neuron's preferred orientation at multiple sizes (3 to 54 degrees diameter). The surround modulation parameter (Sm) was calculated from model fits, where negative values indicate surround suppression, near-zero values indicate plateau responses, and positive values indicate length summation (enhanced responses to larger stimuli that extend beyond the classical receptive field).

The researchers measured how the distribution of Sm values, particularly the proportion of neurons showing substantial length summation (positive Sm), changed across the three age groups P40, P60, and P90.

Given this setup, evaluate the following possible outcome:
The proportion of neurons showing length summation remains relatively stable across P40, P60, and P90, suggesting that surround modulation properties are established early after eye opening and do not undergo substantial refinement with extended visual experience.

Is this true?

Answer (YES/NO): NO